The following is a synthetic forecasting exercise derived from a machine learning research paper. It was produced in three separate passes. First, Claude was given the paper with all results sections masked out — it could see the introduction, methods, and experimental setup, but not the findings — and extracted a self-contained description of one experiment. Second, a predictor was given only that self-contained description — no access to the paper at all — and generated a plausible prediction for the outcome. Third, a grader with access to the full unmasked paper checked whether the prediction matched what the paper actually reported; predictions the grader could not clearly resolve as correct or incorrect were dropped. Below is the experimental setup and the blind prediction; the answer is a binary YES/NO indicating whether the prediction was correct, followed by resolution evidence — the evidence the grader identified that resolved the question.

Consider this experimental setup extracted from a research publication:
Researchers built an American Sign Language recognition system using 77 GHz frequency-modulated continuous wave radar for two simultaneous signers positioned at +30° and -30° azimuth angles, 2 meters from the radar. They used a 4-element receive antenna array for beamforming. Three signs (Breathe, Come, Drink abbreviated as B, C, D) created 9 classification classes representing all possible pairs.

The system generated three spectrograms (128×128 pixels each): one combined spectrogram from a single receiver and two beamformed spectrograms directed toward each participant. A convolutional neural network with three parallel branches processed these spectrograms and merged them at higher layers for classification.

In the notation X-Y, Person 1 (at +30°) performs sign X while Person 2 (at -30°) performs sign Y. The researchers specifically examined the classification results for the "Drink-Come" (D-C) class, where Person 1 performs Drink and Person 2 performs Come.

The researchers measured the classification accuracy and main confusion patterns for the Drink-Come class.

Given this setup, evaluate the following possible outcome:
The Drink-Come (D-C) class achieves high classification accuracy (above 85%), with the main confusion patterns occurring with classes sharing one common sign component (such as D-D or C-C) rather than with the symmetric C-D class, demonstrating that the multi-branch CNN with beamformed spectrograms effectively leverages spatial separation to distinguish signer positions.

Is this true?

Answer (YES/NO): YES